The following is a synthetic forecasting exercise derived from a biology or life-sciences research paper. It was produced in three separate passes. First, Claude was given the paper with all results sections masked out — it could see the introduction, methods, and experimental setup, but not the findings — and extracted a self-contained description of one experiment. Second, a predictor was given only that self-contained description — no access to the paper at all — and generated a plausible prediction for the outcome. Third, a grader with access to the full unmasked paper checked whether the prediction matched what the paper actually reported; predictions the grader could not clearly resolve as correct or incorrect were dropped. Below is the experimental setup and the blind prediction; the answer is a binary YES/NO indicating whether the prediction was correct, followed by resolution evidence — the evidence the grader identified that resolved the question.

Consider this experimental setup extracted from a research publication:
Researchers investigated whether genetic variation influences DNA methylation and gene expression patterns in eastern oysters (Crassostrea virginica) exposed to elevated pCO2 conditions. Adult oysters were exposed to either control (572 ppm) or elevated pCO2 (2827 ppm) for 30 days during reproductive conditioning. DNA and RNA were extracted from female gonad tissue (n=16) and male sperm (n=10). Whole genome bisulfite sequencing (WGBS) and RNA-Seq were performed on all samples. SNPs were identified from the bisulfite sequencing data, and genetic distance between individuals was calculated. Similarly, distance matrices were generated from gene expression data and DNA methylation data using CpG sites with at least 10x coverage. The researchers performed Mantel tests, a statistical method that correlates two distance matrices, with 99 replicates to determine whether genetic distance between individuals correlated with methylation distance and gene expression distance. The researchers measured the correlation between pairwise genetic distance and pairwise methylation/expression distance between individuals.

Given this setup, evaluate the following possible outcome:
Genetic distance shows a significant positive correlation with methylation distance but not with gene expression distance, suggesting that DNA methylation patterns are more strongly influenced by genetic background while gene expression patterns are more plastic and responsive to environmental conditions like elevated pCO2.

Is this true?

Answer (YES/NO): NO